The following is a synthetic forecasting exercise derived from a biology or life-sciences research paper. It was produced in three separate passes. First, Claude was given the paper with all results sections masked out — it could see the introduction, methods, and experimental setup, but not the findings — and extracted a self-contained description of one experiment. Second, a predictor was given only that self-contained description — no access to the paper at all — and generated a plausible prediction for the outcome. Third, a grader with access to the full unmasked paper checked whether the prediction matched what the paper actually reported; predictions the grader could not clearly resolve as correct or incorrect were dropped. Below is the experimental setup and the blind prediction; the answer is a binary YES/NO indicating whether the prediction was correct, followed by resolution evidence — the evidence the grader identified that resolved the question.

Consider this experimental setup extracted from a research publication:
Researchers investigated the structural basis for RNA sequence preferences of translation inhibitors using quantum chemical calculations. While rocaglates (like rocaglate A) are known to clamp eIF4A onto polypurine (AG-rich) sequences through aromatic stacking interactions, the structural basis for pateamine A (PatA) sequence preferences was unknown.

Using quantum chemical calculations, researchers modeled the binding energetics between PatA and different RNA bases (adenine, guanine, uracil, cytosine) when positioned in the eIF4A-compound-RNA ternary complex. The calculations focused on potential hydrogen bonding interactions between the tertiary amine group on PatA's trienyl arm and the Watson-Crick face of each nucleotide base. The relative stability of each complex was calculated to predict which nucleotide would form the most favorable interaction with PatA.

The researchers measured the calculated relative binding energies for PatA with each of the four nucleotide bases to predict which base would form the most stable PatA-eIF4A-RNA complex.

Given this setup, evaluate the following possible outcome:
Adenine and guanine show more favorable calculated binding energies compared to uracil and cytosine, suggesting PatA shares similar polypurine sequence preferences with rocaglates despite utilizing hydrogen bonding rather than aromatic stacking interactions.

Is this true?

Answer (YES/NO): NO